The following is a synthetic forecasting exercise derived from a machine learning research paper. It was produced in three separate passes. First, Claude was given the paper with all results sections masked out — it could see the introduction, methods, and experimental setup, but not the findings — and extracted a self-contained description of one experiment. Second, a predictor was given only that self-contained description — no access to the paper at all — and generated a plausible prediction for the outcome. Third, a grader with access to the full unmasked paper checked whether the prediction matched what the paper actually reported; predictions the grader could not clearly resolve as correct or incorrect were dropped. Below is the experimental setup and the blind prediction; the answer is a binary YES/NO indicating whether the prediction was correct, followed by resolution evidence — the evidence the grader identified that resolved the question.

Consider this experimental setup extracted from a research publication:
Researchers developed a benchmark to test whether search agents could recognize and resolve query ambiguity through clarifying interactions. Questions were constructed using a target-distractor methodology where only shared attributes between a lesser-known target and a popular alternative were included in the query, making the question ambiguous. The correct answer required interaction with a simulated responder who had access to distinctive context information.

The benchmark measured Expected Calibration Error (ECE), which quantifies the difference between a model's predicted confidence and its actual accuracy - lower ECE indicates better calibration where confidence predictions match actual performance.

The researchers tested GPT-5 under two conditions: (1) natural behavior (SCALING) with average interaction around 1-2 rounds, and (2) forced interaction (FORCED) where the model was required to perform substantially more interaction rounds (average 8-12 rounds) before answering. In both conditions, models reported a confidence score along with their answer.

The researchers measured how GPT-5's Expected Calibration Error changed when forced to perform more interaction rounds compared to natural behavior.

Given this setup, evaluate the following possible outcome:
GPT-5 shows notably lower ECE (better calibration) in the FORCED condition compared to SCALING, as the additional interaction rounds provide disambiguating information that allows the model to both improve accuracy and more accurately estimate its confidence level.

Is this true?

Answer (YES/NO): YES